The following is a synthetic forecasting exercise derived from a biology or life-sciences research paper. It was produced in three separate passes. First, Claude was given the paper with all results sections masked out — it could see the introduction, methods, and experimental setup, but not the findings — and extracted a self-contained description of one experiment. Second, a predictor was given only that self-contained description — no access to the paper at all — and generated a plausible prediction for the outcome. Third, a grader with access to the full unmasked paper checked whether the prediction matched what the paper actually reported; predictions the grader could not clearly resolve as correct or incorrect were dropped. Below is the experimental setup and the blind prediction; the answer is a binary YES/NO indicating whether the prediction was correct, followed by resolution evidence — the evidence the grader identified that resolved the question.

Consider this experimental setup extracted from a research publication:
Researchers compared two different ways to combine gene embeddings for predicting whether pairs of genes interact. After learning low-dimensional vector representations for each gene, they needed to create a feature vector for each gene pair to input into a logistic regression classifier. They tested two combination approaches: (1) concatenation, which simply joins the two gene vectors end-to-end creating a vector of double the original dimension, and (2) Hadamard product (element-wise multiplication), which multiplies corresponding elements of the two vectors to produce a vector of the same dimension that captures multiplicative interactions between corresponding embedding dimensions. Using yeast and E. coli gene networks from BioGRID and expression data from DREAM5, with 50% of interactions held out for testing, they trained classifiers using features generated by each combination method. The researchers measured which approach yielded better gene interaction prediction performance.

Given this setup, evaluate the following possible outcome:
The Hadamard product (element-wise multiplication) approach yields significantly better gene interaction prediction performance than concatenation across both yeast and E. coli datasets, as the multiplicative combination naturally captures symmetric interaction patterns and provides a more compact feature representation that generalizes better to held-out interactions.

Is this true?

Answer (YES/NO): YES